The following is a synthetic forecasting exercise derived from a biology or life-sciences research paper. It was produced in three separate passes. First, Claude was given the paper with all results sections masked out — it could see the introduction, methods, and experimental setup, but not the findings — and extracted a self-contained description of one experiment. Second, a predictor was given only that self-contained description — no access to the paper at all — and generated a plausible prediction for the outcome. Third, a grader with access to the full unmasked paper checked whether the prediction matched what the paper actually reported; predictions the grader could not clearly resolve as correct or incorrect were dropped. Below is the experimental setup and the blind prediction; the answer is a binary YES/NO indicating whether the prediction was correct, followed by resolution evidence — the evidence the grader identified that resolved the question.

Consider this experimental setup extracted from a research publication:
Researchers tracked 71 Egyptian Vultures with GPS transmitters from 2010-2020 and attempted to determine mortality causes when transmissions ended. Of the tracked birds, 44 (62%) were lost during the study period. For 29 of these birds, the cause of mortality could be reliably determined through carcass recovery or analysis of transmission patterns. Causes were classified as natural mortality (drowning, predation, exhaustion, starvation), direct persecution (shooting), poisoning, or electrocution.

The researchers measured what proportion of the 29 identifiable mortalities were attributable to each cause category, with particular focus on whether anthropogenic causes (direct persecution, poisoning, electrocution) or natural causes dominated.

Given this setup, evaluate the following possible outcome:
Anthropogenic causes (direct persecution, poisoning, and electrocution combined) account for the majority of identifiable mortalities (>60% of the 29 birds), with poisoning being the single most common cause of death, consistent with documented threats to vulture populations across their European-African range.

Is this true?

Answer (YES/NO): NO